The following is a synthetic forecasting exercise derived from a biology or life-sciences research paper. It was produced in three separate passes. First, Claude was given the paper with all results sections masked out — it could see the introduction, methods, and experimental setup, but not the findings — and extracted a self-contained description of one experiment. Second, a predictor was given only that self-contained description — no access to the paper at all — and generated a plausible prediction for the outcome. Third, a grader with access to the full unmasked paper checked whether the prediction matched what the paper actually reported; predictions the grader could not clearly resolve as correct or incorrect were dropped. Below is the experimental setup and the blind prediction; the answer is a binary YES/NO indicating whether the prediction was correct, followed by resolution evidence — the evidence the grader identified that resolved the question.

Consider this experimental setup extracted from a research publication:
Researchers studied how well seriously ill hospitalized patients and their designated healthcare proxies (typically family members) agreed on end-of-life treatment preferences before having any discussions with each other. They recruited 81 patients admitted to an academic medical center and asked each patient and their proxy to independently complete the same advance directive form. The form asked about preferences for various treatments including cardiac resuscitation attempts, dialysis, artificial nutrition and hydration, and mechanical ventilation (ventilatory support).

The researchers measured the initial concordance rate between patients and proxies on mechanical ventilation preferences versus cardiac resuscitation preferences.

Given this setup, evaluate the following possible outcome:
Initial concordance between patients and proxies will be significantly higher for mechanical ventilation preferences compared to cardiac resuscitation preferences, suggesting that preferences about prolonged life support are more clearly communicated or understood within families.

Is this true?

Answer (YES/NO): NO